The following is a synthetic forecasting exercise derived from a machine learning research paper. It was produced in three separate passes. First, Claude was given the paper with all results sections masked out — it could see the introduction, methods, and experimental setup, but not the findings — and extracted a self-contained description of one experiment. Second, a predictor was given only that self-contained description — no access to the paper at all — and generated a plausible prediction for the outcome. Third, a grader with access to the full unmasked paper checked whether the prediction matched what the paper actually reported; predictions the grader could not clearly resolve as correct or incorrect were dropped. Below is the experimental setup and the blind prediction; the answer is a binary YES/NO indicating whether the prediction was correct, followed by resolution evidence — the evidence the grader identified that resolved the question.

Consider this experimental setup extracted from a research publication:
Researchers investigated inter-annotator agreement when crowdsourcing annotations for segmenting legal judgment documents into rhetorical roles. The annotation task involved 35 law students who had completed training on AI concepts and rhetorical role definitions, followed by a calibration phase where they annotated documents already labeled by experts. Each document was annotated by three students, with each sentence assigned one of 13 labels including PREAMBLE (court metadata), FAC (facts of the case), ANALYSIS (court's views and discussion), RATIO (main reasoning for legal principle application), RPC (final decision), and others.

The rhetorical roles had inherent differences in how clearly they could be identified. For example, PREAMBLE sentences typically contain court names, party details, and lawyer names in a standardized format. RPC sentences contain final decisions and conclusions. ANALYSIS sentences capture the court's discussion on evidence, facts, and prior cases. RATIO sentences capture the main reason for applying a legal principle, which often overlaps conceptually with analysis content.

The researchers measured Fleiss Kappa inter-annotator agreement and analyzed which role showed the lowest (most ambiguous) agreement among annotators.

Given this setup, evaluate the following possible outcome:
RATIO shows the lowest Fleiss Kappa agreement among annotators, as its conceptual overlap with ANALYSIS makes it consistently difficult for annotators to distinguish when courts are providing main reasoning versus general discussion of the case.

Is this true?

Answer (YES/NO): YES